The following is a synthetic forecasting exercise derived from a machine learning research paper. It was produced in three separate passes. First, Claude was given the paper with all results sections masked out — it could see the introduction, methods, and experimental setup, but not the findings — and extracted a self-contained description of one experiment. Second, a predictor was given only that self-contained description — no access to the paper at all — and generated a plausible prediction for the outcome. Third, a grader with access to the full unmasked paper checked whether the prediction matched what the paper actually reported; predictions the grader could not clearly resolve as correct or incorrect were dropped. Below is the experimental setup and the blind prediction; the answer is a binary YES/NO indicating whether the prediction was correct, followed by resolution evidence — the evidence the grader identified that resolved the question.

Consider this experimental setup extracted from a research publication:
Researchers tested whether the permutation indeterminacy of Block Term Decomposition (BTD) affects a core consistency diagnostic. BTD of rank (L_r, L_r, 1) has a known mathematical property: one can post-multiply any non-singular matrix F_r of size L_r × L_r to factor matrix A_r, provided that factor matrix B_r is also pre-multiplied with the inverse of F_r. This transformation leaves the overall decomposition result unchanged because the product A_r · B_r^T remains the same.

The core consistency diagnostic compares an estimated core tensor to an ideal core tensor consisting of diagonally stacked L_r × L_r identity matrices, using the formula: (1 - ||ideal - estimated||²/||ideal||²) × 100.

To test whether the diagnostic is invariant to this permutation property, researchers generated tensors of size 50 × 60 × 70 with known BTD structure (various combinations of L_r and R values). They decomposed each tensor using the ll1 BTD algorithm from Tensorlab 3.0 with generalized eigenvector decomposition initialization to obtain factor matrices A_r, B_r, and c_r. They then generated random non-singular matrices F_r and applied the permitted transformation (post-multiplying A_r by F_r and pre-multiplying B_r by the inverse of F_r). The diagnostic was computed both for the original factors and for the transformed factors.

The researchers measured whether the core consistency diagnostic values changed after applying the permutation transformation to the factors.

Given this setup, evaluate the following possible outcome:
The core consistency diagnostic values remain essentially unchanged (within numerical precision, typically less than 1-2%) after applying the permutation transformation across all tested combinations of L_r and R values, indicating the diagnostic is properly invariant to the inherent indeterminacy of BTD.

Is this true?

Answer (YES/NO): YES